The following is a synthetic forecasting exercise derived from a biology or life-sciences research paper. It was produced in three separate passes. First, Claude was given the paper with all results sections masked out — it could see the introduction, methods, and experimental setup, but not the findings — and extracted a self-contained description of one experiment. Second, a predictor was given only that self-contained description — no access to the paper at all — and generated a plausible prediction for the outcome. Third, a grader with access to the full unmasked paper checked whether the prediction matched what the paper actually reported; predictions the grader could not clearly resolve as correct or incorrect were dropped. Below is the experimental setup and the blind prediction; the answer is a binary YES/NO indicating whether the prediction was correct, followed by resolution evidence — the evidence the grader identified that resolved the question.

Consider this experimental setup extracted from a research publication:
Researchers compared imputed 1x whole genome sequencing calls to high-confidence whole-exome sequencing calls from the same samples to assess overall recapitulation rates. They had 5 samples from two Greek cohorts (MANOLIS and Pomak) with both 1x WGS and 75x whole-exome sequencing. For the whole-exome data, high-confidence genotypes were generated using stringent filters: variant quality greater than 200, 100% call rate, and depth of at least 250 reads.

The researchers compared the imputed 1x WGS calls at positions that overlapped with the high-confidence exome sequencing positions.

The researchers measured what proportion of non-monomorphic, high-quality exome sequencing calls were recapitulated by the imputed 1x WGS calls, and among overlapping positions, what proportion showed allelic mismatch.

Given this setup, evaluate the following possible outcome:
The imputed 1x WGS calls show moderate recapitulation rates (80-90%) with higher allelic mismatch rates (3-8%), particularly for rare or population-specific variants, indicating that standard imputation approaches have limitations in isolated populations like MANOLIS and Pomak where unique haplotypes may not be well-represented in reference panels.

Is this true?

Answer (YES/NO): NO